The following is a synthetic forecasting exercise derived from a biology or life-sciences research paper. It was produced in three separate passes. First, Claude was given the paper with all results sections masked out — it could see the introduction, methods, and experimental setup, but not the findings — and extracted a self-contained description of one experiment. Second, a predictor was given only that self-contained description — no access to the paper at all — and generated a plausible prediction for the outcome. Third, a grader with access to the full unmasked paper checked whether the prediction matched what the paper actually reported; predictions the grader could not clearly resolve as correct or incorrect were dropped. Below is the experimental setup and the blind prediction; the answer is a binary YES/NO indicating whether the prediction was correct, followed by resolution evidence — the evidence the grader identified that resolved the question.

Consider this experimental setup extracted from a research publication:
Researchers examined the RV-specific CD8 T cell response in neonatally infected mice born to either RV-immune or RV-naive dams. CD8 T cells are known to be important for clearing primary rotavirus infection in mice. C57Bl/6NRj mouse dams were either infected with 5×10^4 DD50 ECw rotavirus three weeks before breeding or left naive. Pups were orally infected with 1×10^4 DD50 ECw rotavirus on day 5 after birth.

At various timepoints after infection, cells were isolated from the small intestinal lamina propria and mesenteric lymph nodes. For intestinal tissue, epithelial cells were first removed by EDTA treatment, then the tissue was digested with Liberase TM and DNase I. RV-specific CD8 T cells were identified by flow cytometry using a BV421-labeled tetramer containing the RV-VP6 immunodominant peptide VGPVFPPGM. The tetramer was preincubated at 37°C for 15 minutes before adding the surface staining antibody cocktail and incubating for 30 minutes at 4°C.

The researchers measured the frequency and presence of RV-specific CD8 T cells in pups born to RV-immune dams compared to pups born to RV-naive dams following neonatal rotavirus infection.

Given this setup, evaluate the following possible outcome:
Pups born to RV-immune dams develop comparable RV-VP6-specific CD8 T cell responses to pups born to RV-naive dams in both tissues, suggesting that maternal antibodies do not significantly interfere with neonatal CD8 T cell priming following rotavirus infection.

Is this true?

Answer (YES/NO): NO